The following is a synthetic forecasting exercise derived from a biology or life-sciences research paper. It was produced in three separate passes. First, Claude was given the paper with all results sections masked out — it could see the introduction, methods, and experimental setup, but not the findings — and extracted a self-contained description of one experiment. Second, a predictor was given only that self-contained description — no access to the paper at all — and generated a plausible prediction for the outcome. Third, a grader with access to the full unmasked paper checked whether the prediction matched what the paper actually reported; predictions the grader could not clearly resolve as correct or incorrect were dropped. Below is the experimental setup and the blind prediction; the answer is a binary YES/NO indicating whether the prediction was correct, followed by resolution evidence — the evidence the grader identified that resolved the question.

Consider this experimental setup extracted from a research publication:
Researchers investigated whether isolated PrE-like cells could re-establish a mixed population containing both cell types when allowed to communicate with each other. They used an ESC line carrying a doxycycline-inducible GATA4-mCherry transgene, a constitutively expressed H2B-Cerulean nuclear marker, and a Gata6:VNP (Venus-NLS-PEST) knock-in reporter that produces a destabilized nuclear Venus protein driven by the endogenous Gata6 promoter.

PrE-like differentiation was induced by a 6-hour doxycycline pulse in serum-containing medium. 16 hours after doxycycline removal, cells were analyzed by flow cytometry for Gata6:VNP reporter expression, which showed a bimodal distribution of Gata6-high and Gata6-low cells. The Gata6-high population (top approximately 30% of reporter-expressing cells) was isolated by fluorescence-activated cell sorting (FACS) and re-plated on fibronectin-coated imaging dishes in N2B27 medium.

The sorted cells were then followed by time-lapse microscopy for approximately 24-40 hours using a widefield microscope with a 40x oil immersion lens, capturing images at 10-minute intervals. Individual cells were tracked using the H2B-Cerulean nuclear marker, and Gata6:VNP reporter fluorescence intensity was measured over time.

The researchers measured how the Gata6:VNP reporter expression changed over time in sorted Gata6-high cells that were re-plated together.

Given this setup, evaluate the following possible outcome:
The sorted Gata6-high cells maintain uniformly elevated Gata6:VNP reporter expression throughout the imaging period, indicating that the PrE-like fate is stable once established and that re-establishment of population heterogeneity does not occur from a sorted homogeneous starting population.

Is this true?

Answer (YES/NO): NO